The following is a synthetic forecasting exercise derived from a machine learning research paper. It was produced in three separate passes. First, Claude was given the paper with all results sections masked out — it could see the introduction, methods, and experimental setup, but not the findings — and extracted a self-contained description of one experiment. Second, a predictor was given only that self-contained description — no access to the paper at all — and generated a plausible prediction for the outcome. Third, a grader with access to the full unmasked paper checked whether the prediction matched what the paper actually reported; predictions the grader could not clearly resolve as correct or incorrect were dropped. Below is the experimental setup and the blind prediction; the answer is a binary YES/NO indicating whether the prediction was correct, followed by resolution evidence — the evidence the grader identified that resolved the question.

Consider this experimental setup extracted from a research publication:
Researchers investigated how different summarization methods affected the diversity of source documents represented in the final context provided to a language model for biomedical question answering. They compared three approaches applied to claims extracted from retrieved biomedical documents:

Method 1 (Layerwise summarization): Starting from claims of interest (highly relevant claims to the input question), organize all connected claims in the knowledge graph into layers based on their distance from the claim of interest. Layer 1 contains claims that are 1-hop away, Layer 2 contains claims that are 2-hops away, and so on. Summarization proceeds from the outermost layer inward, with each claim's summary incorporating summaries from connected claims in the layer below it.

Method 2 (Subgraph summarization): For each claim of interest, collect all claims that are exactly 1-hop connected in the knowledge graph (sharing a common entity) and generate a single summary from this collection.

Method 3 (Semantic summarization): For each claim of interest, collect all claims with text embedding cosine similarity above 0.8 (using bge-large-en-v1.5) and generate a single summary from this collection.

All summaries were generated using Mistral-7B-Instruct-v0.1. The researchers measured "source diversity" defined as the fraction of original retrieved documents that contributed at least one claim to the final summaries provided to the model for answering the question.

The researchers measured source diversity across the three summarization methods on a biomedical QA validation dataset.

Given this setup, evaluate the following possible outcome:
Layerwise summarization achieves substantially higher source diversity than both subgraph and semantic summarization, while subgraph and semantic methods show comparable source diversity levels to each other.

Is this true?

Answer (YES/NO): NO